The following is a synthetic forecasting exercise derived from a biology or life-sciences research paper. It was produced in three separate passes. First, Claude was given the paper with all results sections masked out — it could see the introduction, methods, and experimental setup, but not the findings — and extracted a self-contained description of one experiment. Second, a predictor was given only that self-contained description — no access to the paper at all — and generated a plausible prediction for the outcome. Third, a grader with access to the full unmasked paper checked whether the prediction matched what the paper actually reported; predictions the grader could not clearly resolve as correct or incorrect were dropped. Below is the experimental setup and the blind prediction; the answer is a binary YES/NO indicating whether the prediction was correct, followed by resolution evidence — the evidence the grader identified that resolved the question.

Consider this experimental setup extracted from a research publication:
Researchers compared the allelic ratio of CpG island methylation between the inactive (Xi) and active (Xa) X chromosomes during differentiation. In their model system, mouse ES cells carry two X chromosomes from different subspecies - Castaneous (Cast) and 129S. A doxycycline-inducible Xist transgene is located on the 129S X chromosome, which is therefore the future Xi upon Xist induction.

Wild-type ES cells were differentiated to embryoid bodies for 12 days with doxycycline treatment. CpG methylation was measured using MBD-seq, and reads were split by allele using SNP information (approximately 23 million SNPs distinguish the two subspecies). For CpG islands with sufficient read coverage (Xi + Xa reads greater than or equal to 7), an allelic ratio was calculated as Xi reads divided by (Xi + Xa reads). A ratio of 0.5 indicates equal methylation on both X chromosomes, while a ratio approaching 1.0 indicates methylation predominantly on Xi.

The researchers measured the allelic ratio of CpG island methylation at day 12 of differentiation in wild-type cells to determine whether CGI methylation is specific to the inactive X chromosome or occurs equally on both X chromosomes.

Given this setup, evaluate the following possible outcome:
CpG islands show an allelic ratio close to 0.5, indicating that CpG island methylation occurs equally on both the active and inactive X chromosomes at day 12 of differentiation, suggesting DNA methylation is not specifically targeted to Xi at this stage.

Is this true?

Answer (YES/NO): NO